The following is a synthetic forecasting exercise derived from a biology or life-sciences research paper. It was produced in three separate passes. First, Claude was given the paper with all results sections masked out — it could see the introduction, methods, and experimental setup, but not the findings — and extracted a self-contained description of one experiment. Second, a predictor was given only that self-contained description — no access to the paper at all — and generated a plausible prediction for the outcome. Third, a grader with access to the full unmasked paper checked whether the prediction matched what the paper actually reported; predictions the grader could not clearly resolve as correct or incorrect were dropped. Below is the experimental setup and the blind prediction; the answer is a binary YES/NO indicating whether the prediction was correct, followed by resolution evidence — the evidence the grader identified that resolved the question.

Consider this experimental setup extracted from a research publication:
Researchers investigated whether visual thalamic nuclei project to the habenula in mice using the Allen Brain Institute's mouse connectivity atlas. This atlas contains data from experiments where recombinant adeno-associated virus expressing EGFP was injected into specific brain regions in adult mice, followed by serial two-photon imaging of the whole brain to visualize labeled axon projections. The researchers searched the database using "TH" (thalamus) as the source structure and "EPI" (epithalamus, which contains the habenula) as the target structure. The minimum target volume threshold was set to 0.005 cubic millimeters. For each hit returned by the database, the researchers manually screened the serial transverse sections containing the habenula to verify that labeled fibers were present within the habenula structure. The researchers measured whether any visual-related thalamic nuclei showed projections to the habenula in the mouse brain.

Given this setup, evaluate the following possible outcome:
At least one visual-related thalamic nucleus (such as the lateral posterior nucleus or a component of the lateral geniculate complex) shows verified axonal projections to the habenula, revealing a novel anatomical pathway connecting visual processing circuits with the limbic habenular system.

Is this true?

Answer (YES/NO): YES